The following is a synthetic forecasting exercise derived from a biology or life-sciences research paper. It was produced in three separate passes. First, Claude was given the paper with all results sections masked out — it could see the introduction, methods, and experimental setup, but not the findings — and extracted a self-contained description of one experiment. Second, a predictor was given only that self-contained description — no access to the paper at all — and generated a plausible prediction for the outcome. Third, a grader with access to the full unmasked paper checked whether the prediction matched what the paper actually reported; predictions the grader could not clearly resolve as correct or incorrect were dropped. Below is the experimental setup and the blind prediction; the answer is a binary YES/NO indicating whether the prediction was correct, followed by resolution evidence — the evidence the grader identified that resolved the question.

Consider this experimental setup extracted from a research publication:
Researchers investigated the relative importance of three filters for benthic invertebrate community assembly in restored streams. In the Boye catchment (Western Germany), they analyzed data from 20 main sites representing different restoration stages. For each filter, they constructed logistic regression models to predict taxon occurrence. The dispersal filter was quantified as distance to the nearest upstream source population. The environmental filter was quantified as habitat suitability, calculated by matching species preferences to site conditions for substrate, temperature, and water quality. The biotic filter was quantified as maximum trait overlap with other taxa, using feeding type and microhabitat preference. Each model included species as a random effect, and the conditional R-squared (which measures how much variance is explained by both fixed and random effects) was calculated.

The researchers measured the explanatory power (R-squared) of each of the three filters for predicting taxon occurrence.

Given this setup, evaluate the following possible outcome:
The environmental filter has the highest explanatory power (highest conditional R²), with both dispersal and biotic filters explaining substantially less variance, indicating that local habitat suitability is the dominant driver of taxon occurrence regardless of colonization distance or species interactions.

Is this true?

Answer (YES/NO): NO